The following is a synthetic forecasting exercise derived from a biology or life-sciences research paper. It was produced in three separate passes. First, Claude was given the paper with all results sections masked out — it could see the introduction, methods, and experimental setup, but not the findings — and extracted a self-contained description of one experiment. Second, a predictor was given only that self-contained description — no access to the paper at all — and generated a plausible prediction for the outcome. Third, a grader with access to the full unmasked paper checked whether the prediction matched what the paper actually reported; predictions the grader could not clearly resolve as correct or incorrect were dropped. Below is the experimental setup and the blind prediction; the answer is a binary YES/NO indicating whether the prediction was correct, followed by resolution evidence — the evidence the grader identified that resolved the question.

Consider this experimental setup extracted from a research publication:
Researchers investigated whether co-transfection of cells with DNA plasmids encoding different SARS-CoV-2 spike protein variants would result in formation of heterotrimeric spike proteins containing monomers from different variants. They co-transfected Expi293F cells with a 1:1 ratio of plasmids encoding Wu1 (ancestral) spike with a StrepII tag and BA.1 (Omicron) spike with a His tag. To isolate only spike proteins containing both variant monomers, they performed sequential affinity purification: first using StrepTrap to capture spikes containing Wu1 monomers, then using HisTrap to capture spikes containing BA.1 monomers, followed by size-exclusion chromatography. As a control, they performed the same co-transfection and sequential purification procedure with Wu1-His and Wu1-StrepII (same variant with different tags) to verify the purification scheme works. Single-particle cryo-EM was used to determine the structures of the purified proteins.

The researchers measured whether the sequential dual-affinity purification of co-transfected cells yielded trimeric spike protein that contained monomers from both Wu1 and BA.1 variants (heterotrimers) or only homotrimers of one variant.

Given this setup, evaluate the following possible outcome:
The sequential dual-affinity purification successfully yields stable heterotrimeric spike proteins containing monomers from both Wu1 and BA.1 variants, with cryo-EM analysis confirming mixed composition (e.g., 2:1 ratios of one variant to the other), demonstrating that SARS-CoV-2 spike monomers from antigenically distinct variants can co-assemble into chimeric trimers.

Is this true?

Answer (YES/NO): NO